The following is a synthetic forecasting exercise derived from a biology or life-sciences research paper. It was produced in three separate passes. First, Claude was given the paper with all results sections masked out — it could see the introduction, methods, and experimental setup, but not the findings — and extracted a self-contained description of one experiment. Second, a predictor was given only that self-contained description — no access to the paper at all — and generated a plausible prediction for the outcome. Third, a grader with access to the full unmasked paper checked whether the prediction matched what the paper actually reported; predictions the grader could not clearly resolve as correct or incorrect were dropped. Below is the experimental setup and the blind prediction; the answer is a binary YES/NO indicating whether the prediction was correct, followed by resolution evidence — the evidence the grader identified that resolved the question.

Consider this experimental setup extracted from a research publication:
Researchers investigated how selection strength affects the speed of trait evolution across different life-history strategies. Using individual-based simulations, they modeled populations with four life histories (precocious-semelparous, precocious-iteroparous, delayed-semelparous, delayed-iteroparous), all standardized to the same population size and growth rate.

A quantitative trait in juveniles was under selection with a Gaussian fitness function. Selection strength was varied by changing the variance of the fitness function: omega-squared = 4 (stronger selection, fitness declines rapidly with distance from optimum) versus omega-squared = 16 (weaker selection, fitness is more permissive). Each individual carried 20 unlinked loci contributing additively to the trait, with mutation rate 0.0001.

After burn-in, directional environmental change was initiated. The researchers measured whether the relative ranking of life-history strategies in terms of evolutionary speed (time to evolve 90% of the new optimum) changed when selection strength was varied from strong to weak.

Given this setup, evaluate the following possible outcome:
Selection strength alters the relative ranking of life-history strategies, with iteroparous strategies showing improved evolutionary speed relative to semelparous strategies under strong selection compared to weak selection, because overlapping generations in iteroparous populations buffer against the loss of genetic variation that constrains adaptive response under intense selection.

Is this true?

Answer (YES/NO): NO